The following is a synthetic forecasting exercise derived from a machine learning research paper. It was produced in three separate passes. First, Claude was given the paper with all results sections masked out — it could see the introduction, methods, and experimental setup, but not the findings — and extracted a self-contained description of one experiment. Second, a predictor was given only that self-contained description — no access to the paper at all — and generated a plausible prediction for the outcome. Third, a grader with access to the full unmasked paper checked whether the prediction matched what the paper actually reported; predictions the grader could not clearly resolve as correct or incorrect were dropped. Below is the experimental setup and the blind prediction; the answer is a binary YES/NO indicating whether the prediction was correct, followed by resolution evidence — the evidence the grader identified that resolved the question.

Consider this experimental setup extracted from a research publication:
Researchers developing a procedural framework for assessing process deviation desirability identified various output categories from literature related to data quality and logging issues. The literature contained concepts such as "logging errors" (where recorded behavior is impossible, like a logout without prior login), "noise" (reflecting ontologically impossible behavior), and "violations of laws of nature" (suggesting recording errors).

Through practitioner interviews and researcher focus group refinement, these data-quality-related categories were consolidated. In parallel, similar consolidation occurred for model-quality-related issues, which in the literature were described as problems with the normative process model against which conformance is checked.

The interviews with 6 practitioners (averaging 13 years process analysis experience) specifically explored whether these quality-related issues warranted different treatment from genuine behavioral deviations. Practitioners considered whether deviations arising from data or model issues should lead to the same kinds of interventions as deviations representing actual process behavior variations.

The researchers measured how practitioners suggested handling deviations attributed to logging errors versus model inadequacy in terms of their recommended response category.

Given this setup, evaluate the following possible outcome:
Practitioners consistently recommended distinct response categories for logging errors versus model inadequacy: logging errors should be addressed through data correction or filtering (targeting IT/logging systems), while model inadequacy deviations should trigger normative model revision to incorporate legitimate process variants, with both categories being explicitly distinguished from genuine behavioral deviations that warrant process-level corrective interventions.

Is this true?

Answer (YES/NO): NO